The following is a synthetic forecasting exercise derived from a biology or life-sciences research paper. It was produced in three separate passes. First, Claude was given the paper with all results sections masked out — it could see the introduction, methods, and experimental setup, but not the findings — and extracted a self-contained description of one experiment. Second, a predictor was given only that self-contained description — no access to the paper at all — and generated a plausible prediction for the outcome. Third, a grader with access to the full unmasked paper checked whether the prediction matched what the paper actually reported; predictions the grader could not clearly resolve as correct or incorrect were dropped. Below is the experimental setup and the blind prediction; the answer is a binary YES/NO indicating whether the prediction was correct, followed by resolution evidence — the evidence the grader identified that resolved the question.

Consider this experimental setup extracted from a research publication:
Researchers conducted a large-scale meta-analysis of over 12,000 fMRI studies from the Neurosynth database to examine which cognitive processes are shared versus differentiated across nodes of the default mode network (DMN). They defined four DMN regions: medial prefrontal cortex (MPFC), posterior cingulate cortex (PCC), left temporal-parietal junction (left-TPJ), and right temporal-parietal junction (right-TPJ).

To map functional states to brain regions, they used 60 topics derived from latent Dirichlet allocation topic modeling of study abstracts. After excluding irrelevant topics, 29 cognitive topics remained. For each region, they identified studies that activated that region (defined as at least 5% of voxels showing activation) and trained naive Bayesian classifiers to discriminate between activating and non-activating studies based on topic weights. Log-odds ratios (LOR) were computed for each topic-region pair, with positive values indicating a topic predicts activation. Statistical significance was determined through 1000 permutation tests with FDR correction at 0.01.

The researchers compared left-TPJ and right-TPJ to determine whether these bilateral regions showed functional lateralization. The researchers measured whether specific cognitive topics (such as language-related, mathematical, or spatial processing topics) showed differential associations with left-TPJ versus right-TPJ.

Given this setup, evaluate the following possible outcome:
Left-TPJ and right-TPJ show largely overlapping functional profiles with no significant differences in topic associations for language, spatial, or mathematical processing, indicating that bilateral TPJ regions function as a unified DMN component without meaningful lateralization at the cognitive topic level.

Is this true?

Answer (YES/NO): NO